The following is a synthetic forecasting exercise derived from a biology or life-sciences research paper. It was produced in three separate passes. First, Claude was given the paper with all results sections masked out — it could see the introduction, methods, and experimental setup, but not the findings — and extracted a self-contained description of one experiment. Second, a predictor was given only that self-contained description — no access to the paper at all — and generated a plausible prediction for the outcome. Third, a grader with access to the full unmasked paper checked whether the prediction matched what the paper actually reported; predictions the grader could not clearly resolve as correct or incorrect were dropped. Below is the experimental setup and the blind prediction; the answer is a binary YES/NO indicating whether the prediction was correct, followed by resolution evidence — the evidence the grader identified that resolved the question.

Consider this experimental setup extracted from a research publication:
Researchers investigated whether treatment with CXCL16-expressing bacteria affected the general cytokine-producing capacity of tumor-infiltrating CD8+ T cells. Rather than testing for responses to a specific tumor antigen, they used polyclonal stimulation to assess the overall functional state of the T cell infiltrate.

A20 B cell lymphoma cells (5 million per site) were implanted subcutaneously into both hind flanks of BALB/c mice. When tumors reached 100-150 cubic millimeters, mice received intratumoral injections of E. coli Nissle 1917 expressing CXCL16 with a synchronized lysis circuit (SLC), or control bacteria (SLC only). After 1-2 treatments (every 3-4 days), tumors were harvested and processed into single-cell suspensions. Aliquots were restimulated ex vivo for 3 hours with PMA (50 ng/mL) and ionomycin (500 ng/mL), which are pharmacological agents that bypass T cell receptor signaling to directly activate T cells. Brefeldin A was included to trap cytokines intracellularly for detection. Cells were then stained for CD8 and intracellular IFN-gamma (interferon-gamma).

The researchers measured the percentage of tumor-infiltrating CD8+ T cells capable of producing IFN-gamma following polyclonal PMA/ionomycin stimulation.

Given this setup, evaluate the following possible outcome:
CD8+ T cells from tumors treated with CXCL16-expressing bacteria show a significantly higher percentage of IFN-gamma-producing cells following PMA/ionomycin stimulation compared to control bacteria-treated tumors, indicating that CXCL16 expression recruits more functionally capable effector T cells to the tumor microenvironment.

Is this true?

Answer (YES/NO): YES